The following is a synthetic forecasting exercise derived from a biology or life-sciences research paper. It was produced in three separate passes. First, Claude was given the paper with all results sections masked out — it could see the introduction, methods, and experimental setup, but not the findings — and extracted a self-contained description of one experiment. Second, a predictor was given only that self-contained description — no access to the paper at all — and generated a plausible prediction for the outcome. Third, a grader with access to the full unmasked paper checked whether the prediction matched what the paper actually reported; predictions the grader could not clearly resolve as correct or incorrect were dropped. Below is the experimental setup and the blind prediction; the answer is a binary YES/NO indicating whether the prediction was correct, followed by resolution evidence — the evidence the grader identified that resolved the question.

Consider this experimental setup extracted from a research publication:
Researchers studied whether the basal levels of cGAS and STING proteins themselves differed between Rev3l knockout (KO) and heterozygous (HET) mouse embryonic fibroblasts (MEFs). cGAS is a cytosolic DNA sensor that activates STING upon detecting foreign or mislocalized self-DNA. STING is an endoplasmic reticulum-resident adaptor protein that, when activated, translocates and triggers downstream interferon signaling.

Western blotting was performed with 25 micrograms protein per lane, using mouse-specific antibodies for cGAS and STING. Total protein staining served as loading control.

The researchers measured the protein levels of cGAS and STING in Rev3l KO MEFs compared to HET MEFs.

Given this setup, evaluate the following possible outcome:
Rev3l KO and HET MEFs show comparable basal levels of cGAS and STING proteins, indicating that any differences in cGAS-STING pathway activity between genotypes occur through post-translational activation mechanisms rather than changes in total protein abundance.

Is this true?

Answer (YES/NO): NO